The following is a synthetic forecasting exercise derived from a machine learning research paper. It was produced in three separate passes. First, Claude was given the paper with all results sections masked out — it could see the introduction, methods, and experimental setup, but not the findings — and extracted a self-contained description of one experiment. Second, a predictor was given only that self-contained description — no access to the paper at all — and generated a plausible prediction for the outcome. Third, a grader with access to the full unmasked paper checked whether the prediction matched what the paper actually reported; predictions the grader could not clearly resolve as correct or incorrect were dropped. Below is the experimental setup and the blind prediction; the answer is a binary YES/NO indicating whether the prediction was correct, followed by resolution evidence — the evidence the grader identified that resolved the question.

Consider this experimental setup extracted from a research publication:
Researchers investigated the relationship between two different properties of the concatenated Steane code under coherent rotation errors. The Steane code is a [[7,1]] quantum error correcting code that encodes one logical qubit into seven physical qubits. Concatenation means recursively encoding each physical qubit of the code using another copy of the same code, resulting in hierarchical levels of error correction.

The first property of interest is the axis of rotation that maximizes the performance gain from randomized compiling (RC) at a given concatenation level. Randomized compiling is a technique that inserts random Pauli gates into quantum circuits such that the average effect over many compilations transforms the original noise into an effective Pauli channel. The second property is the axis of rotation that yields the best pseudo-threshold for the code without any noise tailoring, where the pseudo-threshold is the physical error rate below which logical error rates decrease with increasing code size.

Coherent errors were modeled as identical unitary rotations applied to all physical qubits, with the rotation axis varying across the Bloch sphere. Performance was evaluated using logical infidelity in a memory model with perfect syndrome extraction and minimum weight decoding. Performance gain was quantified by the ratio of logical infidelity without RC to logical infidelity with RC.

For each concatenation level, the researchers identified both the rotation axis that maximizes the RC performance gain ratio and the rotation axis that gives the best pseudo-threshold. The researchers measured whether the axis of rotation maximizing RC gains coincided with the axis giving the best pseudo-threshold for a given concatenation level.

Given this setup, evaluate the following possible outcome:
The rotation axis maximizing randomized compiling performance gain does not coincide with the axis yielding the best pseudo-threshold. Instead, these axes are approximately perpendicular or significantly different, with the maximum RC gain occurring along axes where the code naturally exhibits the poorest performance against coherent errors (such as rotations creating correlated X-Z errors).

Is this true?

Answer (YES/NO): NO